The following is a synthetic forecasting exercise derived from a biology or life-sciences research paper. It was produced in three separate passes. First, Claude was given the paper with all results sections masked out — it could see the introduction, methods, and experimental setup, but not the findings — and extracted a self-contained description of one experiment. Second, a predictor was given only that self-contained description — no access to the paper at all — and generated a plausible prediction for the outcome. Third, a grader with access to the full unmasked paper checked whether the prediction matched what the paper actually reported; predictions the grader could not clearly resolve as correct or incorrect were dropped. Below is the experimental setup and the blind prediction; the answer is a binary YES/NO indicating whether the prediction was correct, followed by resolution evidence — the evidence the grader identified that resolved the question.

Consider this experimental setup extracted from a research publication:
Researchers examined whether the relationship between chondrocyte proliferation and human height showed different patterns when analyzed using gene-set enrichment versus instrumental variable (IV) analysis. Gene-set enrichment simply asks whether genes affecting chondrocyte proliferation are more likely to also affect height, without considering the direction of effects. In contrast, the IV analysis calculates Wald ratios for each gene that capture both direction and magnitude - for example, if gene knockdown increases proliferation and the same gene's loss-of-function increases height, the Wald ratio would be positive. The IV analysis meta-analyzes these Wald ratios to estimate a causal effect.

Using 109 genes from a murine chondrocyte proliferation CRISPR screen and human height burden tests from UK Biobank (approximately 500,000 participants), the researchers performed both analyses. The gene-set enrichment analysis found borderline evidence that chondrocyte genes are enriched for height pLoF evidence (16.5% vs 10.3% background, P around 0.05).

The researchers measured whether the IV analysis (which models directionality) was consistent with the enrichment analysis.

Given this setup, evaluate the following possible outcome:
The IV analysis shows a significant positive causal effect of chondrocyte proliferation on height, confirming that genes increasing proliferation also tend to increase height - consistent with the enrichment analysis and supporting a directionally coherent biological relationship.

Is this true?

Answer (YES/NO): NO